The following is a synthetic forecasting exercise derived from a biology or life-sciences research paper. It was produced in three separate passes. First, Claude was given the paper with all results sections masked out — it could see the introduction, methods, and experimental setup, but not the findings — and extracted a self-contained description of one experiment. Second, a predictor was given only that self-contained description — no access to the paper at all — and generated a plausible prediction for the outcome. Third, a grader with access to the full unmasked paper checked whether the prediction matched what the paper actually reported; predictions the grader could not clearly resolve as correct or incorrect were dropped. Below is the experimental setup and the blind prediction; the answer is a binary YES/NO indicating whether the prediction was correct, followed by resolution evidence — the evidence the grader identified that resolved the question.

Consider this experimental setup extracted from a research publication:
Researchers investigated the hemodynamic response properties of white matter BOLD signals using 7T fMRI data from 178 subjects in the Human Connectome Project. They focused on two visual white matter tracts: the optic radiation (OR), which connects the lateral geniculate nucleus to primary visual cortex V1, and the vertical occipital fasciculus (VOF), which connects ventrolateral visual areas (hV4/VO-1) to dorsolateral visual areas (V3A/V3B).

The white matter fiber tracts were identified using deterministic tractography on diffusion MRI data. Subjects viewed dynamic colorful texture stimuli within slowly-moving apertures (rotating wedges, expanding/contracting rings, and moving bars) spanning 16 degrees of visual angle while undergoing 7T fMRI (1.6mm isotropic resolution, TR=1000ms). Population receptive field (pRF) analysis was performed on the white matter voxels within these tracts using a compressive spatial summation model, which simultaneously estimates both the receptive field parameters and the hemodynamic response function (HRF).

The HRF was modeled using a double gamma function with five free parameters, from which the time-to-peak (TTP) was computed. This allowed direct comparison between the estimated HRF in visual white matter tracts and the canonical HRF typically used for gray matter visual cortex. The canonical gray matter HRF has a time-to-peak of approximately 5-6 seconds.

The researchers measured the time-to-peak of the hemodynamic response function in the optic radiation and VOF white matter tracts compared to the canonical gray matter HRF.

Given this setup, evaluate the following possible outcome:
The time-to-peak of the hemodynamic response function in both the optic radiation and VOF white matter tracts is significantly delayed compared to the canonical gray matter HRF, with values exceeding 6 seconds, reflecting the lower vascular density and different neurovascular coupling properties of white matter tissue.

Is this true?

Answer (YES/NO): YES